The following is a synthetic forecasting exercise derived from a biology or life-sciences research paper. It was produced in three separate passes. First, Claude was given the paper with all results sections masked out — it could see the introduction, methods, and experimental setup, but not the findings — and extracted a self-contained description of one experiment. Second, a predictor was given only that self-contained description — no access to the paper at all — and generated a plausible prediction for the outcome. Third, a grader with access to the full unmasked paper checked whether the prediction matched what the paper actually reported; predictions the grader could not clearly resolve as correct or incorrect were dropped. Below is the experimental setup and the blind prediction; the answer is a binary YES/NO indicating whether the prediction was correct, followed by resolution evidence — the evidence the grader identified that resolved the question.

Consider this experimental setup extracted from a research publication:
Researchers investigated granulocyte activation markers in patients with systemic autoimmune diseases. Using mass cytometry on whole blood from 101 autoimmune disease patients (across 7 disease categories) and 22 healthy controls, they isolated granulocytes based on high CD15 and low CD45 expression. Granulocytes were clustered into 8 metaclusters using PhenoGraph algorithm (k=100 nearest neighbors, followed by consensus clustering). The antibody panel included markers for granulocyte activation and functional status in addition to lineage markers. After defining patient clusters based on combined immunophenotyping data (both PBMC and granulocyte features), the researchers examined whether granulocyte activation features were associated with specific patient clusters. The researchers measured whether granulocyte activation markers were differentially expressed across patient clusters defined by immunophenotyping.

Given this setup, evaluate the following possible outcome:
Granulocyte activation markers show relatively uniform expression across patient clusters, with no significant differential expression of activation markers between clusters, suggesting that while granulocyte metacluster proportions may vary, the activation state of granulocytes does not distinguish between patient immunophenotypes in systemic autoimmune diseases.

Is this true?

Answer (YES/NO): NO